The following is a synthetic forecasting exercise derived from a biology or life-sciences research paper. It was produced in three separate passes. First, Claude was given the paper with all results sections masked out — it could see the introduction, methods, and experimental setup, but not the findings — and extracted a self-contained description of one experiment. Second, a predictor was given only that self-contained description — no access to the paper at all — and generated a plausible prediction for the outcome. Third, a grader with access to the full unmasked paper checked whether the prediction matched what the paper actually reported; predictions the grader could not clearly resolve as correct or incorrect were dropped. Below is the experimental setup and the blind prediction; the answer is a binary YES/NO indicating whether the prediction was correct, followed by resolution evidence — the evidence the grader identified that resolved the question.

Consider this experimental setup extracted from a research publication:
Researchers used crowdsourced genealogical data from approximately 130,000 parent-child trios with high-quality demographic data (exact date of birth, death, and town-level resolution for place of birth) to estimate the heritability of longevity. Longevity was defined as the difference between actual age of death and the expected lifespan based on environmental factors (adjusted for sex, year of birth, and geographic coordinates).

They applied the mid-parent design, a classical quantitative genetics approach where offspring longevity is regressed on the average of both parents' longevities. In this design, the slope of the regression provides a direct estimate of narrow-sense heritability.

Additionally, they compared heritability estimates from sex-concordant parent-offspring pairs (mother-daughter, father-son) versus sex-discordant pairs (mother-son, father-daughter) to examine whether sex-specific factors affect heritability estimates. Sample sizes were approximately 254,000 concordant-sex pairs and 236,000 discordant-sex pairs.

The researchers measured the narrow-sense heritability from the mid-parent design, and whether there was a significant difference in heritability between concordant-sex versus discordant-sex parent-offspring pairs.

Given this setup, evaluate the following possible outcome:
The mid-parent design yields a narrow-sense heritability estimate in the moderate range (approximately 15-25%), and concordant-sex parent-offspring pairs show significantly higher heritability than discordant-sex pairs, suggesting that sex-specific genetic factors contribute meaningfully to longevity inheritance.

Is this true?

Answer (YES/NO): NO